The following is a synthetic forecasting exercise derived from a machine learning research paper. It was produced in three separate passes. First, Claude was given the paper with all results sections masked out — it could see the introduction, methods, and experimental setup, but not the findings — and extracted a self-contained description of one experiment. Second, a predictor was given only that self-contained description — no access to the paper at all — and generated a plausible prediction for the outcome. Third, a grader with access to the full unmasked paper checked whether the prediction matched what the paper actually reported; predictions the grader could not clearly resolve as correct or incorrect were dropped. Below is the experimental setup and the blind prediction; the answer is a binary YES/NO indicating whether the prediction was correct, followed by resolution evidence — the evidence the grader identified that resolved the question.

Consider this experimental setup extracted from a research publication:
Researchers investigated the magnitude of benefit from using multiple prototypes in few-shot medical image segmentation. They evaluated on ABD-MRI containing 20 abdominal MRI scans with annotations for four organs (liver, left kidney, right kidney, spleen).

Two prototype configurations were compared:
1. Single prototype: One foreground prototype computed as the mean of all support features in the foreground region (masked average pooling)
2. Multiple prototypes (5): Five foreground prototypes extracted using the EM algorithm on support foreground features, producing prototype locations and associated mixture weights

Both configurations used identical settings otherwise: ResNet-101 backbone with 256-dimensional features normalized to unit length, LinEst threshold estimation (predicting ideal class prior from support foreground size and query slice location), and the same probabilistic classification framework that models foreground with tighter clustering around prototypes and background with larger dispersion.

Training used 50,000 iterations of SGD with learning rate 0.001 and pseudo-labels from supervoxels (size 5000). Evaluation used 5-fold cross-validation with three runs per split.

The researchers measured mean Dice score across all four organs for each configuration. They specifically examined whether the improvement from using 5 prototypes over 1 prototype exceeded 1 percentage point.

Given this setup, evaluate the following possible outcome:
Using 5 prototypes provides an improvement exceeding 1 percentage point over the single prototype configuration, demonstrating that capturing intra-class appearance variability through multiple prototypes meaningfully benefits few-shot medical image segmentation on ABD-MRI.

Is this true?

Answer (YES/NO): NO